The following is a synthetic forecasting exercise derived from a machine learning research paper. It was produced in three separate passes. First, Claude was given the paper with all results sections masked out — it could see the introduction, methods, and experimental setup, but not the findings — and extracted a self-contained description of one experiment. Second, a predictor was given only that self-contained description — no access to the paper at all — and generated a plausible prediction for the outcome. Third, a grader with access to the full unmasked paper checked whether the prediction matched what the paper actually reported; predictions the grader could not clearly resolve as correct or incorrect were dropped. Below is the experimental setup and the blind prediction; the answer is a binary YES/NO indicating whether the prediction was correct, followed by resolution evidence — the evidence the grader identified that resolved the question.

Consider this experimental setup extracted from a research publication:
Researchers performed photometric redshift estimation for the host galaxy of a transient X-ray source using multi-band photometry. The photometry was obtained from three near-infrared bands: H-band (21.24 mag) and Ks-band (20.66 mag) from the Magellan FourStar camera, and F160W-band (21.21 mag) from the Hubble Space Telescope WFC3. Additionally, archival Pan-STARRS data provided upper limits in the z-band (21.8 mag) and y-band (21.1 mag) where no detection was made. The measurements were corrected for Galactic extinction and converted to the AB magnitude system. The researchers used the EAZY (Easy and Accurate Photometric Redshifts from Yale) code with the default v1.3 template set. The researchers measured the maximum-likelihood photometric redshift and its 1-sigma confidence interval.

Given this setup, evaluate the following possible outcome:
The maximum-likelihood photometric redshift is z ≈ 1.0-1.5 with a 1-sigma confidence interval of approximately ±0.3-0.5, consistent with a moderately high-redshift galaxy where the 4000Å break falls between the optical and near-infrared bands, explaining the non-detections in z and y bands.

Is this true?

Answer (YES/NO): NO